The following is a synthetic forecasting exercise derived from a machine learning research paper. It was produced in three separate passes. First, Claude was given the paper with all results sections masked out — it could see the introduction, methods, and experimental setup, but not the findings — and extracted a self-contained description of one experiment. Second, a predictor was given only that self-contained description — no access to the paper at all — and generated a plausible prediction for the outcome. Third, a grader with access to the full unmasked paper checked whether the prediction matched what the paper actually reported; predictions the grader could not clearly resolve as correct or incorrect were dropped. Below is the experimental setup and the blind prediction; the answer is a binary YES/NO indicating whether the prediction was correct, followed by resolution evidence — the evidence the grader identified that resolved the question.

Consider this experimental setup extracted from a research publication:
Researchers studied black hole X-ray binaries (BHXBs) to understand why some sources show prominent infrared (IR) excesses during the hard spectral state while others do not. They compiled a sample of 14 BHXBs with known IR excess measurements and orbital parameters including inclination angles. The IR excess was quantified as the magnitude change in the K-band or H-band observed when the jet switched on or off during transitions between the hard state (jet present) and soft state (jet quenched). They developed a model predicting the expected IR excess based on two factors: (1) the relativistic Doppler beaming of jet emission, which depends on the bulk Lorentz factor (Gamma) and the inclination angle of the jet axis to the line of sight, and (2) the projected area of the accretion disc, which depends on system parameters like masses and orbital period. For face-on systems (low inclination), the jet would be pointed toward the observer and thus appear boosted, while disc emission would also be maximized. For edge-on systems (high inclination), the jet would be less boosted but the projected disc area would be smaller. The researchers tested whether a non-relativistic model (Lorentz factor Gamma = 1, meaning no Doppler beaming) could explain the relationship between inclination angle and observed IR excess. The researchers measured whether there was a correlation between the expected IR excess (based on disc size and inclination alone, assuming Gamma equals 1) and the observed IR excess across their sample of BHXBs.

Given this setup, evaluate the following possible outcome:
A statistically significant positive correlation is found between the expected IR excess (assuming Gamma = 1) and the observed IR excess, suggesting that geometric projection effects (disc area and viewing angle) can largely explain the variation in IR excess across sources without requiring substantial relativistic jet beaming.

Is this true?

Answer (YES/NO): NO